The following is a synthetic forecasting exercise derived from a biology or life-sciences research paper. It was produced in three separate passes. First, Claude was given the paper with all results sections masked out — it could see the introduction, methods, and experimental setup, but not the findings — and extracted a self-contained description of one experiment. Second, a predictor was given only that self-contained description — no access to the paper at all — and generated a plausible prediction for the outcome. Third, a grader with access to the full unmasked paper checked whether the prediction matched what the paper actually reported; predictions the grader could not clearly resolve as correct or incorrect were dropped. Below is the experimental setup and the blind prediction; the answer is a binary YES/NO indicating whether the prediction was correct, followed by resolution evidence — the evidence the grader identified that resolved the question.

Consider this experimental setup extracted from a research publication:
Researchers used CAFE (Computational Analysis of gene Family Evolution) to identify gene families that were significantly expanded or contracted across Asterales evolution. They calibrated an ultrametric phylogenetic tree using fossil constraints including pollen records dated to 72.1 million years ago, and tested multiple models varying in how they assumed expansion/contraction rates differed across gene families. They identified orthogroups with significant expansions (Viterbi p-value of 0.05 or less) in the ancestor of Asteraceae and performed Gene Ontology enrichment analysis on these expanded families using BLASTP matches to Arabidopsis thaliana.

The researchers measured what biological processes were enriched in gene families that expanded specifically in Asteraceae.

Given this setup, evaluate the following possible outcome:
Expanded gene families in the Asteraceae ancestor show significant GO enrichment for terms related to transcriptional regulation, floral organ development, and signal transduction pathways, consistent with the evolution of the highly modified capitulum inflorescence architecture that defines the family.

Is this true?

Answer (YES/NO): NO